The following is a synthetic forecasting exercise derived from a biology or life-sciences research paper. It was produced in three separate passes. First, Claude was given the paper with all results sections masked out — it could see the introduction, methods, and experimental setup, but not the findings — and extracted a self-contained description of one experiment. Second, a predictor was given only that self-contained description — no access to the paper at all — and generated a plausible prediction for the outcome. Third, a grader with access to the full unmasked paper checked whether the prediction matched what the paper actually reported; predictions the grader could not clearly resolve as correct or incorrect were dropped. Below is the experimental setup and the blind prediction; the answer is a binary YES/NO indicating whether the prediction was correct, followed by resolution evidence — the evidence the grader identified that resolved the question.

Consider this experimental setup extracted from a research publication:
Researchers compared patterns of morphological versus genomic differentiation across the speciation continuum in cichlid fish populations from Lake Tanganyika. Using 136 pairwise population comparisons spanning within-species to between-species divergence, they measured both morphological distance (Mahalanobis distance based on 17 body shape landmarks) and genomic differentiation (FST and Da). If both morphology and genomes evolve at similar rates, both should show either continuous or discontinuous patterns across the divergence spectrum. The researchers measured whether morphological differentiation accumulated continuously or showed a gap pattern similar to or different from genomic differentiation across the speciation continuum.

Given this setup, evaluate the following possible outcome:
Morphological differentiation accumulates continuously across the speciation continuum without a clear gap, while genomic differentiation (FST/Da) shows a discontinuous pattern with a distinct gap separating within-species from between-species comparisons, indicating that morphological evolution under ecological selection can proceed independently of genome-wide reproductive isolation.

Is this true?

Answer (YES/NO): YES